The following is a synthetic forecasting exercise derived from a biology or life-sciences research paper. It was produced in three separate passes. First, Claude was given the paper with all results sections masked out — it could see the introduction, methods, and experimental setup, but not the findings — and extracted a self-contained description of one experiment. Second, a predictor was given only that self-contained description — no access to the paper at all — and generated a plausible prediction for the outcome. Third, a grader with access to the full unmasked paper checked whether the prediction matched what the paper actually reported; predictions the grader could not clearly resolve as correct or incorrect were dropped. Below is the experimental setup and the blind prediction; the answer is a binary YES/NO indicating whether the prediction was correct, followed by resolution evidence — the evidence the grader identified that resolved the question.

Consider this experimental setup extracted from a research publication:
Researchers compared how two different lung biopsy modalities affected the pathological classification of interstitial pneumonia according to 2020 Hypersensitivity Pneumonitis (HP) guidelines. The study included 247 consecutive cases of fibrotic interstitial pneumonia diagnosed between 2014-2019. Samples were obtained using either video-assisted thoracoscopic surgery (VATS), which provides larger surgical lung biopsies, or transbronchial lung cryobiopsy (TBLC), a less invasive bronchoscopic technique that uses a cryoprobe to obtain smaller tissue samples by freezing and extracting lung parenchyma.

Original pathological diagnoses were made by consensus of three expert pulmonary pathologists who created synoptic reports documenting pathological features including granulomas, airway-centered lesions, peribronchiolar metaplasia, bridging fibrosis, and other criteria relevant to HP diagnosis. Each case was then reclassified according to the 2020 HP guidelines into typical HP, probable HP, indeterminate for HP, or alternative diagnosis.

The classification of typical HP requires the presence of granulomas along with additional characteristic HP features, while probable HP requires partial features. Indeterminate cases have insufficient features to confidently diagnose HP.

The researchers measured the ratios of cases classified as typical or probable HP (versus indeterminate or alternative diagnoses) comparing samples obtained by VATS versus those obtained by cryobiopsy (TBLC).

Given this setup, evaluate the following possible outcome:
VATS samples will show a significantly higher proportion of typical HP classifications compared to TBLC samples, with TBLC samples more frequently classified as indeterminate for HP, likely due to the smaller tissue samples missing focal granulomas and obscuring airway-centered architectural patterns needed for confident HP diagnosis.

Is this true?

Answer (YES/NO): YES